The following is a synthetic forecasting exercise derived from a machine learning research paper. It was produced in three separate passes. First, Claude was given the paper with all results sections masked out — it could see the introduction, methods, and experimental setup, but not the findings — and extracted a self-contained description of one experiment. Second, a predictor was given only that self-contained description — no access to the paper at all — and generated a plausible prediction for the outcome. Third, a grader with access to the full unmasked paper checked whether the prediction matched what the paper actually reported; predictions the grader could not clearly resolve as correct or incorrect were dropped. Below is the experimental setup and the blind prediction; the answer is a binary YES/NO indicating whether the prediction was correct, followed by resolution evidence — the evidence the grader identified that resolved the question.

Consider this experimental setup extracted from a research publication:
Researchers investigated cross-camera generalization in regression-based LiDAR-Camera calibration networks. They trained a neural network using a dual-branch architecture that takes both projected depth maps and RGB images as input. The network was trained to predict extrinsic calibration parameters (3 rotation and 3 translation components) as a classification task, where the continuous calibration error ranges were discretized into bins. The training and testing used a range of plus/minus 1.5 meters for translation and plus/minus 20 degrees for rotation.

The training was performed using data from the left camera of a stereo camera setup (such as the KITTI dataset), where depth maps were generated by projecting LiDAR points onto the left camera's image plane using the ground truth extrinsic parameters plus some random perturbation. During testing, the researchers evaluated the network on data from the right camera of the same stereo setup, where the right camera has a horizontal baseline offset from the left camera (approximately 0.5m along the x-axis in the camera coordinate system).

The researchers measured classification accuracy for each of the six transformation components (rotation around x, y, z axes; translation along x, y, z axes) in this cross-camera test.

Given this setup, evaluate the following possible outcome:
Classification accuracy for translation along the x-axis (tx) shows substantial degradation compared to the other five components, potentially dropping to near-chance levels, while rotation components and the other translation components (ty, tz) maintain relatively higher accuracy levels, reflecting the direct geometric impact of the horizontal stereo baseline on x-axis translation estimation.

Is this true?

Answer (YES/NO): YES